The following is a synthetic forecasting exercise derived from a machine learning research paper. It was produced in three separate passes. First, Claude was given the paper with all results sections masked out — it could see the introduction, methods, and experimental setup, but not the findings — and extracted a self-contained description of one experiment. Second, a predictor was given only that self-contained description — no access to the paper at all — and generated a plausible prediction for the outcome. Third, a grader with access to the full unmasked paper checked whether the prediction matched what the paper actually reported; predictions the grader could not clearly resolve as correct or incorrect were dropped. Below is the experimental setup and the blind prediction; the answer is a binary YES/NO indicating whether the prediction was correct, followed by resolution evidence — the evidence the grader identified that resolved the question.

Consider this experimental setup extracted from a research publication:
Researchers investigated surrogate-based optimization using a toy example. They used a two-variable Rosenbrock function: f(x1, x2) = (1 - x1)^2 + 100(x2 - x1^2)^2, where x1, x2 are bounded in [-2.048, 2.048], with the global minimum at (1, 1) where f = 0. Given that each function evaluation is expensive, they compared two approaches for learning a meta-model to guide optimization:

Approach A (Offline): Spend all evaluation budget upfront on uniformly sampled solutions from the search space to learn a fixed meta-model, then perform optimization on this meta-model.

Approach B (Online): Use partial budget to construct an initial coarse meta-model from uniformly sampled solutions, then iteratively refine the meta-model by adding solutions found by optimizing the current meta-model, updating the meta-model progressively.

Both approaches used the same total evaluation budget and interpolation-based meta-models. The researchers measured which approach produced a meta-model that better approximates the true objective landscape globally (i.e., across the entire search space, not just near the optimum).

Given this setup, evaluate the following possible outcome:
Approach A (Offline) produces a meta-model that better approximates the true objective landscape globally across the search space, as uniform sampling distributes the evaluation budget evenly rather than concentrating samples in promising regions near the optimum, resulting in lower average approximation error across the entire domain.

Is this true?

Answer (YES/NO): YES